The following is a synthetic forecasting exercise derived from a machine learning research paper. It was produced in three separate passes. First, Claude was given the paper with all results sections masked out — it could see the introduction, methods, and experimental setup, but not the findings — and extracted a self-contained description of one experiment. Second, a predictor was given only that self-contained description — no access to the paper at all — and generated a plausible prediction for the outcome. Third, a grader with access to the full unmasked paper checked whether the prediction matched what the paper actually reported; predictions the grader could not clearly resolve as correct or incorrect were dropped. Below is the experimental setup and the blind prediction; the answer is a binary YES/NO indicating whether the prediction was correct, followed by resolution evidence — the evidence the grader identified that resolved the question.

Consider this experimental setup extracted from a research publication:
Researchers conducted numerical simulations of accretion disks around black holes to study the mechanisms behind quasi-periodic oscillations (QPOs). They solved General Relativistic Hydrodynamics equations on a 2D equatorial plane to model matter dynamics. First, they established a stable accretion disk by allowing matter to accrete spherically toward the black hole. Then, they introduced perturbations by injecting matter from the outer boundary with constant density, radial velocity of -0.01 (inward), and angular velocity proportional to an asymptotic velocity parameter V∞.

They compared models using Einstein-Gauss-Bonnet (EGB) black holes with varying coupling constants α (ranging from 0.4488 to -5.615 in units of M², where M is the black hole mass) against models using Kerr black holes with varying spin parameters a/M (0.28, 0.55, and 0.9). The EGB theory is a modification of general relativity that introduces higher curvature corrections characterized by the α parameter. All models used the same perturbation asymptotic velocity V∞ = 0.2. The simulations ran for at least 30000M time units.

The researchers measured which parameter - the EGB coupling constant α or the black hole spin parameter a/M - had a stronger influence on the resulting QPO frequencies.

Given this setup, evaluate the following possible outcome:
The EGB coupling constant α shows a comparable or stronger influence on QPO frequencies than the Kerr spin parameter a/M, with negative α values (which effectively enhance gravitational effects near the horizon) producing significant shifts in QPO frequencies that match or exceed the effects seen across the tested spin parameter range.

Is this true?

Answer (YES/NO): YES